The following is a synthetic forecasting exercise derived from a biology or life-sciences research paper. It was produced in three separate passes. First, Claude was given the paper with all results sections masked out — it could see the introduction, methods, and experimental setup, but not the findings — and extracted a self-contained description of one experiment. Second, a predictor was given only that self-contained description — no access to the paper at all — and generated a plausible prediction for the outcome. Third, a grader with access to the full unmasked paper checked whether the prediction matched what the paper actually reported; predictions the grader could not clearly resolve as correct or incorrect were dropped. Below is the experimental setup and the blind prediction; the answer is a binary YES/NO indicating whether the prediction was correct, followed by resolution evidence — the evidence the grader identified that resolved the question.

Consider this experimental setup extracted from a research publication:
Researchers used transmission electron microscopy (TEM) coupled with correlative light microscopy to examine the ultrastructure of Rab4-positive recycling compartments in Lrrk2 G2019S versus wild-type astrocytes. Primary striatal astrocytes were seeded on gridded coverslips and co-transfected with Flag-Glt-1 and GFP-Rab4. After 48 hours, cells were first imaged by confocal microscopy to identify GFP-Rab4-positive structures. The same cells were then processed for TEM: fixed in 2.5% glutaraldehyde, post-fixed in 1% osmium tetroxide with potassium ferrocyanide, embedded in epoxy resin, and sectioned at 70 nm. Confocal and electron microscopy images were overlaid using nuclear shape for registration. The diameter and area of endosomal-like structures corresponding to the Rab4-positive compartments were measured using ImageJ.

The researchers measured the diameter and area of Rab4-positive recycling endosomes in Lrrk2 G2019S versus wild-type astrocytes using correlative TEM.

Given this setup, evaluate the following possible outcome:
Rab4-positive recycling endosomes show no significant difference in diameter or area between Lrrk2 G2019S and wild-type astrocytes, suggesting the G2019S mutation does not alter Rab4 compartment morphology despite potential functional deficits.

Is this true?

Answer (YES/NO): NO